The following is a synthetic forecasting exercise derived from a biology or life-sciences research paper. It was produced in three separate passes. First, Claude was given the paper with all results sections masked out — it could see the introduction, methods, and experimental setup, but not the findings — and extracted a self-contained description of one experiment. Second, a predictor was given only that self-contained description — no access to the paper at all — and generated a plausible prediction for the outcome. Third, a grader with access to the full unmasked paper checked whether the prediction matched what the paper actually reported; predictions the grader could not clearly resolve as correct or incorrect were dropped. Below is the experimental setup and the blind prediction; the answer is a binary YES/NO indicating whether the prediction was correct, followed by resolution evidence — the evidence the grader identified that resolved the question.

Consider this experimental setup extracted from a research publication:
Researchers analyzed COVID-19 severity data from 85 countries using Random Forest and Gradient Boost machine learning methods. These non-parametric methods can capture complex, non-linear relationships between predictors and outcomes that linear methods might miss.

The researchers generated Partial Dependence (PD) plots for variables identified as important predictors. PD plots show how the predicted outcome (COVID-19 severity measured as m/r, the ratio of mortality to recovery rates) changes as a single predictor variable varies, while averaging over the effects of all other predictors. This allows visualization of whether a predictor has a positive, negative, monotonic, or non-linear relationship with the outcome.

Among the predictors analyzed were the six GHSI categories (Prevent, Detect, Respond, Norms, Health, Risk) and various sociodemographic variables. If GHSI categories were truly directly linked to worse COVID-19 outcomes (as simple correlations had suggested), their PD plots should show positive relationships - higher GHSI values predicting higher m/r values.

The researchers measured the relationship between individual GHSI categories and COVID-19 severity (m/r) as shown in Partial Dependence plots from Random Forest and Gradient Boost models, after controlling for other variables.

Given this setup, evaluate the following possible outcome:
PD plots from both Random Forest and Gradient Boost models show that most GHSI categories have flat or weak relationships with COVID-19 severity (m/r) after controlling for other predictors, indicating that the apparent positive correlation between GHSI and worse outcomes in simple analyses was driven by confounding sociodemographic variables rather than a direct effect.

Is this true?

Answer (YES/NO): YES